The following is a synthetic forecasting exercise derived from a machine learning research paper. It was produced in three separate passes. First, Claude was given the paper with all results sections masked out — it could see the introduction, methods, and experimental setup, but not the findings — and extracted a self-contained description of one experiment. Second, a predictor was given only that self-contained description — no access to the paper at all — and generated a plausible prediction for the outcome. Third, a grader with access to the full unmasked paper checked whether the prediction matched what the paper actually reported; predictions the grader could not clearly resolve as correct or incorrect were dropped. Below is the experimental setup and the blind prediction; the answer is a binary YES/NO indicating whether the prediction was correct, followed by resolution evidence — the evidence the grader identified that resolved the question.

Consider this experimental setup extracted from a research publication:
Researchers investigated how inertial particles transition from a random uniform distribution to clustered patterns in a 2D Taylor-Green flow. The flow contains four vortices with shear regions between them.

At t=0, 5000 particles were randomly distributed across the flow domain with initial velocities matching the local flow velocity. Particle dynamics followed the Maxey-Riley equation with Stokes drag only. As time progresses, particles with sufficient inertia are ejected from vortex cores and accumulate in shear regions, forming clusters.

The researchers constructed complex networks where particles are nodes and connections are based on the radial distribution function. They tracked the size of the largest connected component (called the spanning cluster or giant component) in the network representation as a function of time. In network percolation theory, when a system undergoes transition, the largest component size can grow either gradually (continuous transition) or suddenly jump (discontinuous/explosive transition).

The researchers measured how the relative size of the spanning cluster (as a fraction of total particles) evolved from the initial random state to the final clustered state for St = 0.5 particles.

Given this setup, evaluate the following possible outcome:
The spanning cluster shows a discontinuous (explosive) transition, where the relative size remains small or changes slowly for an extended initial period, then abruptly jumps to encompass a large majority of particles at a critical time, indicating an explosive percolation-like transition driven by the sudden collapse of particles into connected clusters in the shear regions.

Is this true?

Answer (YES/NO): NO